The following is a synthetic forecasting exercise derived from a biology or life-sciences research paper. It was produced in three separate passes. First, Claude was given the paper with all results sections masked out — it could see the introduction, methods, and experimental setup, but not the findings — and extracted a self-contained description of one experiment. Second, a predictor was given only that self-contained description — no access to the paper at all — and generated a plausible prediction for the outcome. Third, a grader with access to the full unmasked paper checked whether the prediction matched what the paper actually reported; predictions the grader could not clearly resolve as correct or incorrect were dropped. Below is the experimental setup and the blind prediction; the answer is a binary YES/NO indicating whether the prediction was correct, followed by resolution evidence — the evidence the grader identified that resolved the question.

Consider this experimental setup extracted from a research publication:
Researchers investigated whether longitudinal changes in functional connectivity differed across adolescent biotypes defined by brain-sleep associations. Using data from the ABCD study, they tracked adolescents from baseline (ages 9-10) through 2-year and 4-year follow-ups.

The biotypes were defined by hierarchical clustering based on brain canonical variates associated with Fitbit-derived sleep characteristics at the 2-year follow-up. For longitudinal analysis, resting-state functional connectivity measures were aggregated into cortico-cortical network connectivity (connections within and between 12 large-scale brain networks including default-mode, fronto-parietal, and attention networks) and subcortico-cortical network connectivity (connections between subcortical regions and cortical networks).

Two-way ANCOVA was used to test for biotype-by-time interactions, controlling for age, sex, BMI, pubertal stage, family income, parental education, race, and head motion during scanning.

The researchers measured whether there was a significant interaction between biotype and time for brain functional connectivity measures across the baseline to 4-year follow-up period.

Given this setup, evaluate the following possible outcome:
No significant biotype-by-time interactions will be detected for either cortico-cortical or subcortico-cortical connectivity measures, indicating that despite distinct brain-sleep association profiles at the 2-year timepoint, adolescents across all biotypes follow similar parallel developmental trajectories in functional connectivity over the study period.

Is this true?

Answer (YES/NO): NO